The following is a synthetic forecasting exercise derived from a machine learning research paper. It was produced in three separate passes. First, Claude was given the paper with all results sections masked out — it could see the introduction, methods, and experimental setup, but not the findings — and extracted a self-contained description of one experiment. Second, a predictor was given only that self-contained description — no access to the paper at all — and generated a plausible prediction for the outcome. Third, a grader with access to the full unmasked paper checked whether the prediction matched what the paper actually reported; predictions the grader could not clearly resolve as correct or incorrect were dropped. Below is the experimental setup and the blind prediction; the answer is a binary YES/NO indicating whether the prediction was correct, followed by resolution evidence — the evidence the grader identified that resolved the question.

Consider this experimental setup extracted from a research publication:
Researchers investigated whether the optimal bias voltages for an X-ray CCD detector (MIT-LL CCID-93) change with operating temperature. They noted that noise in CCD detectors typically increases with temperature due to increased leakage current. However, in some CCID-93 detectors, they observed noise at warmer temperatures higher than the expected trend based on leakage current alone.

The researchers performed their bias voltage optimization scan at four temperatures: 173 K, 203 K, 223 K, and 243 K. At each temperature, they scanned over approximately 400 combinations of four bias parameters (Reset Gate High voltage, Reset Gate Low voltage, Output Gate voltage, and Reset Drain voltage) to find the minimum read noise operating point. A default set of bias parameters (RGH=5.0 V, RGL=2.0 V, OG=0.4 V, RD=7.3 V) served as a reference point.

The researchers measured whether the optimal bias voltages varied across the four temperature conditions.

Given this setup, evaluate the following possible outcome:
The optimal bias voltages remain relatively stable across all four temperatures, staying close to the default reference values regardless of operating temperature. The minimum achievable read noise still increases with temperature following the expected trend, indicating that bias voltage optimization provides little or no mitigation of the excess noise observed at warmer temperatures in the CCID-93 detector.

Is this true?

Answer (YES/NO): NO